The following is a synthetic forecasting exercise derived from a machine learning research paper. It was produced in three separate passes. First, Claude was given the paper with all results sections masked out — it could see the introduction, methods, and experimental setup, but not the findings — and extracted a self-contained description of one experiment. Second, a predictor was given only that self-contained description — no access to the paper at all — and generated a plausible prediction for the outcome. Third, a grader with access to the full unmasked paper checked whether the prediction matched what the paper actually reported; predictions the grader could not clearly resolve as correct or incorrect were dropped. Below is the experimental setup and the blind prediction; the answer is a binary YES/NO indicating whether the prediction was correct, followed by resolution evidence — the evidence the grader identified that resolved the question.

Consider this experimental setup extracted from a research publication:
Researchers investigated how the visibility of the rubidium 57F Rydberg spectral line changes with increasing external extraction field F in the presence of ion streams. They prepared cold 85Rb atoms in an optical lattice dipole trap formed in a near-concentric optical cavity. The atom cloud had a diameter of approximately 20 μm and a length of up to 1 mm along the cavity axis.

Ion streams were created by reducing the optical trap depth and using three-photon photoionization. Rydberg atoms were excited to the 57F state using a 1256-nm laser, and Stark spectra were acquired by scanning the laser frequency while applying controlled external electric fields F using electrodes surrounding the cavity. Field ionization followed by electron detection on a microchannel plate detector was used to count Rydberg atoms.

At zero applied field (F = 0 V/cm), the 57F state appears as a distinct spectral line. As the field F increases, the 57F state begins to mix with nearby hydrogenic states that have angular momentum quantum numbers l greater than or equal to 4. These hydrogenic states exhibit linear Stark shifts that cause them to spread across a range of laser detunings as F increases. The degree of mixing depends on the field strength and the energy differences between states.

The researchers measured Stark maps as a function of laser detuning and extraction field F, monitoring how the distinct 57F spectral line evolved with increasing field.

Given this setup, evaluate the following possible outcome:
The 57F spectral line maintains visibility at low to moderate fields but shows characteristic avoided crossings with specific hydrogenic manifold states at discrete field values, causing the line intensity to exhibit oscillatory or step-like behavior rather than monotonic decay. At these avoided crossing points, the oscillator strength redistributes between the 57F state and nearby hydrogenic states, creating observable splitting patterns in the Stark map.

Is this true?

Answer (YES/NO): NO